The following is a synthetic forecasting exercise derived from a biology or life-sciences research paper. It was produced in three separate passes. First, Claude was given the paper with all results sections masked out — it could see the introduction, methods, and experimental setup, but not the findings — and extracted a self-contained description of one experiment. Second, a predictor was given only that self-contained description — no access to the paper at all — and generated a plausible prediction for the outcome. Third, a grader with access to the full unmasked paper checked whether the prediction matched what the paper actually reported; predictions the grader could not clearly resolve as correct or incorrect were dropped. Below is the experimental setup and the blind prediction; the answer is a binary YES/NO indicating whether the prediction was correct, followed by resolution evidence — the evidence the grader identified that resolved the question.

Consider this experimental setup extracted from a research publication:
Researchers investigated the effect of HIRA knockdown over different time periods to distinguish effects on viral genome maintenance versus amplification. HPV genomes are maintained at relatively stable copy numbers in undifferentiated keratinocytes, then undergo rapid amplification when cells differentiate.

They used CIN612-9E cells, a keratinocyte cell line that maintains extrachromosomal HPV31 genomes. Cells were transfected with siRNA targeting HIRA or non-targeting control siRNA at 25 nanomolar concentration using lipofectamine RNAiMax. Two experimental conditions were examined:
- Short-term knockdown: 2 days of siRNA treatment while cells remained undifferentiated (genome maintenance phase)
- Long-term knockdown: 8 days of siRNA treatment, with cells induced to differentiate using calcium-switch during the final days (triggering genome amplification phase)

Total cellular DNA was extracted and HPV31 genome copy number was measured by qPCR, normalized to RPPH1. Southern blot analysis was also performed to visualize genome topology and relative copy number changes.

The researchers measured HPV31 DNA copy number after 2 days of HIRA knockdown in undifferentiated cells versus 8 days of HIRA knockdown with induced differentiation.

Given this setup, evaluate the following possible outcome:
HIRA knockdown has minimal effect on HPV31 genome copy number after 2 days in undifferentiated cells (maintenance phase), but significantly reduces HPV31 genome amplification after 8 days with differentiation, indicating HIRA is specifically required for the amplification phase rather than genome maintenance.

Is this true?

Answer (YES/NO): NO